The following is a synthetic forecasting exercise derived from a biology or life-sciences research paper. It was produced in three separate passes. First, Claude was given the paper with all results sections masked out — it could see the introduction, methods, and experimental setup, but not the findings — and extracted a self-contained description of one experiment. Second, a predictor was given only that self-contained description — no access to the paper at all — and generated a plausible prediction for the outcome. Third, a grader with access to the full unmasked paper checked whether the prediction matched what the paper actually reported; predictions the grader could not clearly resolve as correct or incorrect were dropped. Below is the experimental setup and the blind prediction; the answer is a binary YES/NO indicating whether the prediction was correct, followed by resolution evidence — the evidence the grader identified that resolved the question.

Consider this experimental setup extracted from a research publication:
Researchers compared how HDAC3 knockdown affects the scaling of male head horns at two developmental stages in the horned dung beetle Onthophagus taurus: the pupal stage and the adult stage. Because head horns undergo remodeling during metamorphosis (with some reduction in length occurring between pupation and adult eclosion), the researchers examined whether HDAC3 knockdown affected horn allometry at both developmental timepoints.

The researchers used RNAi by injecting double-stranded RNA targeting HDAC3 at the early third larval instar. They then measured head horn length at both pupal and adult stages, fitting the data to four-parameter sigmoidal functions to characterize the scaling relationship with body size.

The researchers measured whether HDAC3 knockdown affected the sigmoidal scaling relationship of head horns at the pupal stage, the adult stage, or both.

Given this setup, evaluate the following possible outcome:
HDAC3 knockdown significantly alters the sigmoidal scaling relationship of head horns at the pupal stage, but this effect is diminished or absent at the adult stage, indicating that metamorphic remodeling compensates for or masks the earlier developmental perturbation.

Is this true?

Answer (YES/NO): NO